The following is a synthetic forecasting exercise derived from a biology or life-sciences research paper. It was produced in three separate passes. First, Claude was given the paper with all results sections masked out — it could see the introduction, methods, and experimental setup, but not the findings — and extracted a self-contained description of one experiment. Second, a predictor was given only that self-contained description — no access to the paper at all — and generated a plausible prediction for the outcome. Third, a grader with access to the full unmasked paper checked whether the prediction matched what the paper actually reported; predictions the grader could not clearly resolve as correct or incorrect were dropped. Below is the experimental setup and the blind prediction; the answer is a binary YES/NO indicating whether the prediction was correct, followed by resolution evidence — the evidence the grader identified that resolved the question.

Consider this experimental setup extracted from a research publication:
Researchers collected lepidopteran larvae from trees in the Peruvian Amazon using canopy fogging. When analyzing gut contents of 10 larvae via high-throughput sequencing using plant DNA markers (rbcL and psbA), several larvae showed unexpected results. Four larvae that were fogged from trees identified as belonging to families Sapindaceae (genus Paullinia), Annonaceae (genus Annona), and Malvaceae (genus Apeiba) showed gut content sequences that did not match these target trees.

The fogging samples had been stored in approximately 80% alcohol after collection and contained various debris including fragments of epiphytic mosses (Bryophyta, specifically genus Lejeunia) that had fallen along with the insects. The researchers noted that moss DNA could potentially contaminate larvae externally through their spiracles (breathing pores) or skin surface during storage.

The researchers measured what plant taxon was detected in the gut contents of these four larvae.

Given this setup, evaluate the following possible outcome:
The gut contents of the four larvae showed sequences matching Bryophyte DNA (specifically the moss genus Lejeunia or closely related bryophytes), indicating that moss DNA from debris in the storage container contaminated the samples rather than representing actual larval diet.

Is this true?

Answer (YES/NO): NO